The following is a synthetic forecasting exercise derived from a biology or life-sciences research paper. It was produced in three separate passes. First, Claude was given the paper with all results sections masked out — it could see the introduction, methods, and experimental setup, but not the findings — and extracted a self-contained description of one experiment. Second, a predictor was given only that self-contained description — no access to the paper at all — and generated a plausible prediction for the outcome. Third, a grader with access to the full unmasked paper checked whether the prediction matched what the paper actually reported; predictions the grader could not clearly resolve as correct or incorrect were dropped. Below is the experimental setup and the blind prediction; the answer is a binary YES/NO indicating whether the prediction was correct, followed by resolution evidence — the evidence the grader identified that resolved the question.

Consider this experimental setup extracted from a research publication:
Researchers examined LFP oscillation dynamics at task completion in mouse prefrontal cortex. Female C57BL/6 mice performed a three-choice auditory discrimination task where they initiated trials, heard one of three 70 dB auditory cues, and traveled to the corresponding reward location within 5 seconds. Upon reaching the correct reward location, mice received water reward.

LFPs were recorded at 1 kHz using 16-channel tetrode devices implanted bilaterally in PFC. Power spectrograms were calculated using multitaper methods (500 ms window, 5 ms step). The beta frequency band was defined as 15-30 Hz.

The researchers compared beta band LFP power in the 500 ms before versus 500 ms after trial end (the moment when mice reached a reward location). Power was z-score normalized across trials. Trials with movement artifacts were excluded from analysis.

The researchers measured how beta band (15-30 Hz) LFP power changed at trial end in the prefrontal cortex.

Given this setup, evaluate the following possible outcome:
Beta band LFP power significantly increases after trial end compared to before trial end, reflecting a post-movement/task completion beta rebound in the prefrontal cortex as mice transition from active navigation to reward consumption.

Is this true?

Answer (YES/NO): NO